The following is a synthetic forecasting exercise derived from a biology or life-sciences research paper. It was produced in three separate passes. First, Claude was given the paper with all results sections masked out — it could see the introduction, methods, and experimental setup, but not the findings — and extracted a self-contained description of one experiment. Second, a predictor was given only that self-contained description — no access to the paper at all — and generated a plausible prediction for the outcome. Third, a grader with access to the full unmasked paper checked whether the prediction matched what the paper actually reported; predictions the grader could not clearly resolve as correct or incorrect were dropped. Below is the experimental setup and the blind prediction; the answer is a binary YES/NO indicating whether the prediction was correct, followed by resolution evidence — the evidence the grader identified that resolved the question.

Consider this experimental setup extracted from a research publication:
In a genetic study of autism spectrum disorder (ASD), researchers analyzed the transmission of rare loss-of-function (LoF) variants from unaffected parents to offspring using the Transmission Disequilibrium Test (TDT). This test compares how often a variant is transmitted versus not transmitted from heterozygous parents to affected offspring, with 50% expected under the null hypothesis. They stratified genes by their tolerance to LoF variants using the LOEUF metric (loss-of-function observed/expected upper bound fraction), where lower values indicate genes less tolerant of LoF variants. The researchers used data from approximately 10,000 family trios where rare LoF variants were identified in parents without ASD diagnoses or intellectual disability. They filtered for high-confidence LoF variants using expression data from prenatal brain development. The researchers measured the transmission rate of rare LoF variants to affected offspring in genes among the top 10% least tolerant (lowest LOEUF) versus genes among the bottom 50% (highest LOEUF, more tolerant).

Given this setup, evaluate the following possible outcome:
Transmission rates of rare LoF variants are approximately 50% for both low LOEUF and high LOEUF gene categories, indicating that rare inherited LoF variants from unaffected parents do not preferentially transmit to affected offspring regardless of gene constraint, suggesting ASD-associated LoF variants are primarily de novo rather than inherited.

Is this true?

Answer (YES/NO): NO